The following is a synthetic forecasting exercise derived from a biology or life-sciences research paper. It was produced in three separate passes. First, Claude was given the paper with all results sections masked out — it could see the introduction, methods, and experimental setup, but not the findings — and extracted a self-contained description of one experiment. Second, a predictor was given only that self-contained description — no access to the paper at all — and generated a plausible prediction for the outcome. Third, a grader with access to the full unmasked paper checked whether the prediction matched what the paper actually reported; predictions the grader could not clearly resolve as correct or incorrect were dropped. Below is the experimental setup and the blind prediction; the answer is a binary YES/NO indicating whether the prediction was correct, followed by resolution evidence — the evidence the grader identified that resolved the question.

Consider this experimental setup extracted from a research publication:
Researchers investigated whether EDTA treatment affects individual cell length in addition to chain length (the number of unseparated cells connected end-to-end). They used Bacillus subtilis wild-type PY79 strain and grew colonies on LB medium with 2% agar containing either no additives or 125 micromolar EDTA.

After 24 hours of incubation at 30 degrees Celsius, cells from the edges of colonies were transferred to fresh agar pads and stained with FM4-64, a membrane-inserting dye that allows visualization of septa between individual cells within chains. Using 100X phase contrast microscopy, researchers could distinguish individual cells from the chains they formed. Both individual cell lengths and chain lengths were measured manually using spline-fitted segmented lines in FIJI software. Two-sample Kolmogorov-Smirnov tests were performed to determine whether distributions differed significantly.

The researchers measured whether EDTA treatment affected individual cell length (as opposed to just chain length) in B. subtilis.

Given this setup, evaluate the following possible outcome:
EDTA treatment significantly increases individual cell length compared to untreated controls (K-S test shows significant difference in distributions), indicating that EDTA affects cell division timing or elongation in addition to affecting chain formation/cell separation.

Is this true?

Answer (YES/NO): NO